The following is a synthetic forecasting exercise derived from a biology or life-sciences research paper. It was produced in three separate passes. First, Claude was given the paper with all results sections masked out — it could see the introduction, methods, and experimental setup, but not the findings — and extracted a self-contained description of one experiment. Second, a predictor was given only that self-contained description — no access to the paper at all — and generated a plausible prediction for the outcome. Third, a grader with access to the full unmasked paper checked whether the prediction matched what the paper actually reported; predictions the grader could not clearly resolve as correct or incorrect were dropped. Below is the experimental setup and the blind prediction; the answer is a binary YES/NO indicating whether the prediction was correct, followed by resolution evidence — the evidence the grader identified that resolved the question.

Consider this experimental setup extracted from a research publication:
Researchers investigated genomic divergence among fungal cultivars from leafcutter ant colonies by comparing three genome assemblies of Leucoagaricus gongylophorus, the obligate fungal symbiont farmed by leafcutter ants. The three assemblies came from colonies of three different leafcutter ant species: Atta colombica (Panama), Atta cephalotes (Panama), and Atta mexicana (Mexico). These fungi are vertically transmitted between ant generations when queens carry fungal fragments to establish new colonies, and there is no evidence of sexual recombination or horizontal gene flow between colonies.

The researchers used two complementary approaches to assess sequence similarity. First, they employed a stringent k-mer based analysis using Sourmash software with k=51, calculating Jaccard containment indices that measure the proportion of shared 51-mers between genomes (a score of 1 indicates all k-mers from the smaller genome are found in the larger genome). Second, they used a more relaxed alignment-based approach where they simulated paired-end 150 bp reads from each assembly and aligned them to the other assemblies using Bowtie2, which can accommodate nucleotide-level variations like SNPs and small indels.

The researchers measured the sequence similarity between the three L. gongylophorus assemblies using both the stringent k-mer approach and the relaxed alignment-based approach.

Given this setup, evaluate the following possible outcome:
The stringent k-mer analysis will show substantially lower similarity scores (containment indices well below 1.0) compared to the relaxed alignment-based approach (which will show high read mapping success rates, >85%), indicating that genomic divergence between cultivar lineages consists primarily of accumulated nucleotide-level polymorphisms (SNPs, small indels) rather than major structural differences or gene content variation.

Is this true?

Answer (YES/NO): NO